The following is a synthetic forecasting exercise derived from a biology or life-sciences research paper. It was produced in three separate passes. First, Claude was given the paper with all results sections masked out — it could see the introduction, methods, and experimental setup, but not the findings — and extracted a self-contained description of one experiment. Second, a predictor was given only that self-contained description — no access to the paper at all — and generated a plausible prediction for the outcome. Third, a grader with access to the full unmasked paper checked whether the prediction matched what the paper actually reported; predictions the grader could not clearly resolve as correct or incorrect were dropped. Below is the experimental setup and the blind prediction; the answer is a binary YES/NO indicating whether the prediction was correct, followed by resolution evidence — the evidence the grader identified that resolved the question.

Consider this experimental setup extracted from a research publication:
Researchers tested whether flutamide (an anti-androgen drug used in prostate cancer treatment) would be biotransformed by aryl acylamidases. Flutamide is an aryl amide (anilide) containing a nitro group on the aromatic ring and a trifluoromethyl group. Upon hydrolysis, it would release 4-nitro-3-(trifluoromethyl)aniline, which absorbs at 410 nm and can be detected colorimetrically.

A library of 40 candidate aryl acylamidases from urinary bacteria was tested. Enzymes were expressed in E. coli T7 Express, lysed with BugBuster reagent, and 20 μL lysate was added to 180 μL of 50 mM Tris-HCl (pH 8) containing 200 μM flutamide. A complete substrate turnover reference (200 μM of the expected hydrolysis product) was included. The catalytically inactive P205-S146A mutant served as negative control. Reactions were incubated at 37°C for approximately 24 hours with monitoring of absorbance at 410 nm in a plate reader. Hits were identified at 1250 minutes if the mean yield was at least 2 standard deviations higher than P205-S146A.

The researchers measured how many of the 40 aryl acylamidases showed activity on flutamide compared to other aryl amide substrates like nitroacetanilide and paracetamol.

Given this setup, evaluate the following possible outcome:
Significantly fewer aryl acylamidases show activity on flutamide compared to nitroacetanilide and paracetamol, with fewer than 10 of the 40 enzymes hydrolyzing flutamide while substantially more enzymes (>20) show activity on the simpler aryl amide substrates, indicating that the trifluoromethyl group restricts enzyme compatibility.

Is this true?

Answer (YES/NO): NO